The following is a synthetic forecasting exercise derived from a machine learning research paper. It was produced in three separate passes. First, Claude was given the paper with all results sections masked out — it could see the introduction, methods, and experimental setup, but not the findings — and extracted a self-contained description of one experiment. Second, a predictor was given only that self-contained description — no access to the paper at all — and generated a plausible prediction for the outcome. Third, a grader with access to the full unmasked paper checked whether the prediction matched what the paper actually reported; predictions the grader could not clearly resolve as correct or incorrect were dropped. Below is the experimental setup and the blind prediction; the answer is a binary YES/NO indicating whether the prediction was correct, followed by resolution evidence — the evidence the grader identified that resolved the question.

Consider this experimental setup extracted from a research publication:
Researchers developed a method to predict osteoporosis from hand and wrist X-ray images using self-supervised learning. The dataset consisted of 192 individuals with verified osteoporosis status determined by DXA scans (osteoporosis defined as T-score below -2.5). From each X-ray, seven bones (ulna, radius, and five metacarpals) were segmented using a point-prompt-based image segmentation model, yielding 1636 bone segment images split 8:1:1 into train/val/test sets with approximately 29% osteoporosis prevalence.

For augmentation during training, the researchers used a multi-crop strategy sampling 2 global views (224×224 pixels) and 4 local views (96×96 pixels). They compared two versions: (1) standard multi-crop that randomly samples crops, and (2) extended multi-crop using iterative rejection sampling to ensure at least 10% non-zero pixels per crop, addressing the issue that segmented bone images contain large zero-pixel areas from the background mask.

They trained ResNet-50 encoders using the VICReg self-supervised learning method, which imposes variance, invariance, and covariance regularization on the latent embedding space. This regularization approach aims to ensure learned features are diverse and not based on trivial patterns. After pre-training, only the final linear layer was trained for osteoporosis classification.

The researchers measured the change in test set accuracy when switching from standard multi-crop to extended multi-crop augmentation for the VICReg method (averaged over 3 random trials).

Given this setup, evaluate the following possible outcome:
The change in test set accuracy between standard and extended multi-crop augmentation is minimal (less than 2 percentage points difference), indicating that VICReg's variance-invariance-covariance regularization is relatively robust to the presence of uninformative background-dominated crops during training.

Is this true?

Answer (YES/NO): NO